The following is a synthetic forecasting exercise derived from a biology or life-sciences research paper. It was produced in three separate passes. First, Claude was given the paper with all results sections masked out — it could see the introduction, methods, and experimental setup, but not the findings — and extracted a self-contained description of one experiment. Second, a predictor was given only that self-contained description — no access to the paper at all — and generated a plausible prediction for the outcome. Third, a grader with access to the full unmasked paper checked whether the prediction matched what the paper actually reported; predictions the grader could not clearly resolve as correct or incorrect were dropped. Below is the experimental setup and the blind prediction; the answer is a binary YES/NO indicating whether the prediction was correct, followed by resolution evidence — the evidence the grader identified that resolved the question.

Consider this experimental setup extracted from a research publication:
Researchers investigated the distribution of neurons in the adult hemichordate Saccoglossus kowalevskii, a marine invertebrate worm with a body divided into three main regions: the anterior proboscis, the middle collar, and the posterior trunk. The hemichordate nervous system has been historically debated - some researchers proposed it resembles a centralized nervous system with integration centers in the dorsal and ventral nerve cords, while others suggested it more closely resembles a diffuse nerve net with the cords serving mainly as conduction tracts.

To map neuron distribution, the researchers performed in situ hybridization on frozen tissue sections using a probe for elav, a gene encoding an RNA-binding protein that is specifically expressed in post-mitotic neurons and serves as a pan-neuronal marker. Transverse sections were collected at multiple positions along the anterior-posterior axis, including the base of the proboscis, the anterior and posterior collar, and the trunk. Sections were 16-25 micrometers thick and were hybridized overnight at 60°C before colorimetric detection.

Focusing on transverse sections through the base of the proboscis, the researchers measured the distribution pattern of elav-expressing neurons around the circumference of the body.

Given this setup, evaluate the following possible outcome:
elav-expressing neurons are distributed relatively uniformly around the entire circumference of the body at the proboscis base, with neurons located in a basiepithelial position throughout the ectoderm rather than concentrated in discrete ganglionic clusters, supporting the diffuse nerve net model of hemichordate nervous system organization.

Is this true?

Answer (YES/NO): NO